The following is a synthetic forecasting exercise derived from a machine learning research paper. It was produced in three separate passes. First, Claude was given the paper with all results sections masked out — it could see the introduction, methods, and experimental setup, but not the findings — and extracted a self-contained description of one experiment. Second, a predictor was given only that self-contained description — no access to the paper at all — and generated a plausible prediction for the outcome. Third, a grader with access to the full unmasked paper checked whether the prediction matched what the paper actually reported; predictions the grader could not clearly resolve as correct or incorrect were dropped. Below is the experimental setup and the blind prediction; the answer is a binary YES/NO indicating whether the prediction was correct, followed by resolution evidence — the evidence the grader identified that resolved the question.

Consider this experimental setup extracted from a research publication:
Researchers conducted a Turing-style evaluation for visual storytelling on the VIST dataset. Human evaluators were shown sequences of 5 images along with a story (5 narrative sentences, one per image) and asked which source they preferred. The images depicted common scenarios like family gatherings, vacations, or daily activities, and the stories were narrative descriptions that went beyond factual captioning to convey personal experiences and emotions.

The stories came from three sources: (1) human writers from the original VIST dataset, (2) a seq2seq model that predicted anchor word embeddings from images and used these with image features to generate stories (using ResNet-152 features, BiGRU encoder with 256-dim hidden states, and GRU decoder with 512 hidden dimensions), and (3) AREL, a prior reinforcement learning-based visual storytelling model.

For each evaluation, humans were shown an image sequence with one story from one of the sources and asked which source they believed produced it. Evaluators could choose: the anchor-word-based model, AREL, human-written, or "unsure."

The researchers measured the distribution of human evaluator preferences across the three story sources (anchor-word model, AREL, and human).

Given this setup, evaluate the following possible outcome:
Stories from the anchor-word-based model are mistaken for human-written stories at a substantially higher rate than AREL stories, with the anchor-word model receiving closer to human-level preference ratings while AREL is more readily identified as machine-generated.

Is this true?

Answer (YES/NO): NO